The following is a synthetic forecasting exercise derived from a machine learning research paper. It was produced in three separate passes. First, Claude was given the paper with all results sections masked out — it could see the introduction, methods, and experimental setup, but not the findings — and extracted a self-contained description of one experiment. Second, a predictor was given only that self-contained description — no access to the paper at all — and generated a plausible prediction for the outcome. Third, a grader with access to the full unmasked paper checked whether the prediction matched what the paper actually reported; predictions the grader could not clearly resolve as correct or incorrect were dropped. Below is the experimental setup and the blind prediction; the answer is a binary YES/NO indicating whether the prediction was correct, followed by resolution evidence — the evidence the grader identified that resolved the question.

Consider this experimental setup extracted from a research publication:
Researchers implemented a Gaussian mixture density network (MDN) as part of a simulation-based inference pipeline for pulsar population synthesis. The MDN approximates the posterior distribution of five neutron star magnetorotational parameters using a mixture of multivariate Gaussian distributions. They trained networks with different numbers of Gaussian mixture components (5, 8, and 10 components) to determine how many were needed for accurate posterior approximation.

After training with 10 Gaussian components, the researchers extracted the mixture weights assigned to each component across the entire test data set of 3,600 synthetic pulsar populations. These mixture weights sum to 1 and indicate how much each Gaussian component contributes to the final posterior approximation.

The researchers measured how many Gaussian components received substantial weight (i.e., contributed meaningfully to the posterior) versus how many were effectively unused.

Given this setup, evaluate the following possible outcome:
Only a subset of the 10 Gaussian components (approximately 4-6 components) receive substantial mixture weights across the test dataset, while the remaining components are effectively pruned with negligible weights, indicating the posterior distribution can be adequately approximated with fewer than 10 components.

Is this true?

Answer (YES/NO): NO